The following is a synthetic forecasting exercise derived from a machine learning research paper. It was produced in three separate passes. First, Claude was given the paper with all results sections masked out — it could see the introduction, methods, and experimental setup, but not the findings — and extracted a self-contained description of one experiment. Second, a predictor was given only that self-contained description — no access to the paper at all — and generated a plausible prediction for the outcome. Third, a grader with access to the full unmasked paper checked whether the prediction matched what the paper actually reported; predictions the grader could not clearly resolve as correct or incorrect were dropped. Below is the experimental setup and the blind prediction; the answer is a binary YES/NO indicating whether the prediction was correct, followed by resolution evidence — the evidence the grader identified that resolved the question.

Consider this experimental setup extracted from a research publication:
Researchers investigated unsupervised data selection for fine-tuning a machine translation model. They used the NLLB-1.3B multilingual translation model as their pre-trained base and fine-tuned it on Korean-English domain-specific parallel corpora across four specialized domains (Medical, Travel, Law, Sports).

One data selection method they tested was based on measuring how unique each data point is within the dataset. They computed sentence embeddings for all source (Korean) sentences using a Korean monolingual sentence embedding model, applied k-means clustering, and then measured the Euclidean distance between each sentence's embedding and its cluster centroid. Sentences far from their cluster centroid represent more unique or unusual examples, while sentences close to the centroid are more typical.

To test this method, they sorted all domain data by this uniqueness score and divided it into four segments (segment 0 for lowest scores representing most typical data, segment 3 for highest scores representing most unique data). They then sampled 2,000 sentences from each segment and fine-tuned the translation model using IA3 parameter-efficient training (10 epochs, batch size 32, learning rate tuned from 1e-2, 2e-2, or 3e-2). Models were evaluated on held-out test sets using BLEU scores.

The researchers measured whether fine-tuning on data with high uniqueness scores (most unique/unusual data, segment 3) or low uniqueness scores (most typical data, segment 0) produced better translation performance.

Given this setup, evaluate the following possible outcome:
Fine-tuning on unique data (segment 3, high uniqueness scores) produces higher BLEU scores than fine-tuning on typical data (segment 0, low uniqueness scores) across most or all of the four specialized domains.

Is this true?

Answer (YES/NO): NO